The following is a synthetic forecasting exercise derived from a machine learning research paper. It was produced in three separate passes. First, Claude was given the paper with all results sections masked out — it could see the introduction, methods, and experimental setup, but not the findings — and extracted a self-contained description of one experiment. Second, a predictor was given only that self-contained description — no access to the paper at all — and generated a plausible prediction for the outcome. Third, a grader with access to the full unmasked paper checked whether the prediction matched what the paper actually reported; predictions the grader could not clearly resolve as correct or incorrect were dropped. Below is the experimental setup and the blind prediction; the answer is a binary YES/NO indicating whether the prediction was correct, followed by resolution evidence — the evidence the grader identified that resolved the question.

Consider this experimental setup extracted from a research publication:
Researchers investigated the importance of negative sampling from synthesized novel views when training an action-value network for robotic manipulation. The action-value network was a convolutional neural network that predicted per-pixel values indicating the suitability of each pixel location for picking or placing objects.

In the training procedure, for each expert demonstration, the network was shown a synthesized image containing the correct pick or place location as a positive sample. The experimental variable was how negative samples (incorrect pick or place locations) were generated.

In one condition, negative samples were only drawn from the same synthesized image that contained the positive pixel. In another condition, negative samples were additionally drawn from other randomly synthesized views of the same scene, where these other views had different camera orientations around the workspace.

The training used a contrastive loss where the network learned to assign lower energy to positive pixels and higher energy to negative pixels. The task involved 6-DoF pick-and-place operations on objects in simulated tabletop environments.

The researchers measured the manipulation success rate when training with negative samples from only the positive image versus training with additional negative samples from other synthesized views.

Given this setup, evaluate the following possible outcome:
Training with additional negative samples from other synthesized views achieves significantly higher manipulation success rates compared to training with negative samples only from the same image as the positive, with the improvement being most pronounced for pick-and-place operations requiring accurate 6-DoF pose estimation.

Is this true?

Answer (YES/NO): YES